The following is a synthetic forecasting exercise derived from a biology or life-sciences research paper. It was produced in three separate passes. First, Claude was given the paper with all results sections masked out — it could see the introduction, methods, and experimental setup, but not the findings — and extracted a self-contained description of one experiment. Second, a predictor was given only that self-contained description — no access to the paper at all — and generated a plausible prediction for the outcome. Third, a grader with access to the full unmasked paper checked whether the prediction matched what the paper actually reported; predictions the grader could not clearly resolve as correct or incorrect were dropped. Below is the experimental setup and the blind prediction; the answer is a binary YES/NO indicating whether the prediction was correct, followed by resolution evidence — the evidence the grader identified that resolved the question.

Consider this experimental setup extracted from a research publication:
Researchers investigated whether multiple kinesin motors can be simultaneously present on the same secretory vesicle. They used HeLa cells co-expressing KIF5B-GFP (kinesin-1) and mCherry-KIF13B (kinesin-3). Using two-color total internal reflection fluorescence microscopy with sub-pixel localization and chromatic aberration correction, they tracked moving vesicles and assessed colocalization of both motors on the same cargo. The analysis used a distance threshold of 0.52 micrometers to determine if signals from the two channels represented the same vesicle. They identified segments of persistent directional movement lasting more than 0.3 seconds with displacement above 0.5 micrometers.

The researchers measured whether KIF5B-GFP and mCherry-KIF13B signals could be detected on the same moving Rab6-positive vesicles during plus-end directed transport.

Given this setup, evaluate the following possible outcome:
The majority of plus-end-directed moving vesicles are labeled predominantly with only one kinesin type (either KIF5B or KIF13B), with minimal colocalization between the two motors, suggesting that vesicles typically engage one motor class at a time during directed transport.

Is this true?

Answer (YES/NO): NO